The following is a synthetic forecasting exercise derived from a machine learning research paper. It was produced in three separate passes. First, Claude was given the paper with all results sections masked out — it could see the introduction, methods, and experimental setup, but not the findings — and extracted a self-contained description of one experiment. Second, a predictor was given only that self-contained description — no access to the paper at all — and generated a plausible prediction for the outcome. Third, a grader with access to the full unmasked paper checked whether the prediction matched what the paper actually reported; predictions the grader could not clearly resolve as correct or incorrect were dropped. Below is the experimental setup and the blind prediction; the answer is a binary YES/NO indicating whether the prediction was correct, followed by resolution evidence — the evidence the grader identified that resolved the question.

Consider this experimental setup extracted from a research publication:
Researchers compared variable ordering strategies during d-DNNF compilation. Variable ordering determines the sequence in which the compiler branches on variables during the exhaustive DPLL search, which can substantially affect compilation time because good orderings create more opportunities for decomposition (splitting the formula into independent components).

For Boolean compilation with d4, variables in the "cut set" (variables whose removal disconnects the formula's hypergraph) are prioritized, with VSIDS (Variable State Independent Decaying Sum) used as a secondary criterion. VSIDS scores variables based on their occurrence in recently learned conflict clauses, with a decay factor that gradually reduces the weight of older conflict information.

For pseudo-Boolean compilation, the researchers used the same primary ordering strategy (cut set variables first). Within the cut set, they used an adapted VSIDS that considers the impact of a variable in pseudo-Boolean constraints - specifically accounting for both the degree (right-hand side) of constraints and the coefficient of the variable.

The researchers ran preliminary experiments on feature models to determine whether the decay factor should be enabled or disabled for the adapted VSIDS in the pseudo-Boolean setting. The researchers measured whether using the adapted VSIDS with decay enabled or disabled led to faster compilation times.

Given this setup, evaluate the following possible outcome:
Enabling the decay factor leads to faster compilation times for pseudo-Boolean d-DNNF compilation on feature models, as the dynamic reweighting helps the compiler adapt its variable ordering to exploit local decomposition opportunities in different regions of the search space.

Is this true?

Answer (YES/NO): NO